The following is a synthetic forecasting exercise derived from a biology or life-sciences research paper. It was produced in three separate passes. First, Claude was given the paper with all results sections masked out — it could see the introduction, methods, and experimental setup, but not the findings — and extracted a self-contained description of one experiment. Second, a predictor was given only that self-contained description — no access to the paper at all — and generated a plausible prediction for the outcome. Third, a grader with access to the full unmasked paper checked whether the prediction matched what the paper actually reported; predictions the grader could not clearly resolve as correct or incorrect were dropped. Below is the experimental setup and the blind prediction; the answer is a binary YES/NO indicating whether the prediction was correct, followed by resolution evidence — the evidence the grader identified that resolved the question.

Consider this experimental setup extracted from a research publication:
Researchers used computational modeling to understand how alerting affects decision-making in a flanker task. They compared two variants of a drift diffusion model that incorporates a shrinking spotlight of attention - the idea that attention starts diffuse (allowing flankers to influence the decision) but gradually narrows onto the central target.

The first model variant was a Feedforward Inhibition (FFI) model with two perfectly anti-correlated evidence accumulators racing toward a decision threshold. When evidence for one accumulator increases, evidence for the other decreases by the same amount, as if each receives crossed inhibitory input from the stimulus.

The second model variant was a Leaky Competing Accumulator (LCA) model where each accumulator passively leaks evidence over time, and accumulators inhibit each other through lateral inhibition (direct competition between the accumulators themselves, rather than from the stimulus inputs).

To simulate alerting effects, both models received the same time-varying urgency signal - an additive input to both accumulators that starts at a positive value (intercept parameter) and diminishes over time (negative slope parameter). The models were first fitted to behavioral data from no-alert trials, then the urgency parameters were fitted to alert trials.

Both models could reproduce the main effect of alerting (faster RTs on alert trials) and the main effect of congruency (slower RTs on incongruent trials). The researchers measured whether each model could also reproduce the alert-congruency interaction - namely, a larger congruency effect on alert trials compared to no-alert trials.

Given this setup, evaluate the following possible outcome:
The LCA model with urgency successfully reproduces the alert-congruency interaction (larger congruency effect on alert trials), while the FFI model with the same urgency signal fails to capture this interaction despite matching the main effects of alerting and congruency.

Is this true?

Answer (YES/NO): YES